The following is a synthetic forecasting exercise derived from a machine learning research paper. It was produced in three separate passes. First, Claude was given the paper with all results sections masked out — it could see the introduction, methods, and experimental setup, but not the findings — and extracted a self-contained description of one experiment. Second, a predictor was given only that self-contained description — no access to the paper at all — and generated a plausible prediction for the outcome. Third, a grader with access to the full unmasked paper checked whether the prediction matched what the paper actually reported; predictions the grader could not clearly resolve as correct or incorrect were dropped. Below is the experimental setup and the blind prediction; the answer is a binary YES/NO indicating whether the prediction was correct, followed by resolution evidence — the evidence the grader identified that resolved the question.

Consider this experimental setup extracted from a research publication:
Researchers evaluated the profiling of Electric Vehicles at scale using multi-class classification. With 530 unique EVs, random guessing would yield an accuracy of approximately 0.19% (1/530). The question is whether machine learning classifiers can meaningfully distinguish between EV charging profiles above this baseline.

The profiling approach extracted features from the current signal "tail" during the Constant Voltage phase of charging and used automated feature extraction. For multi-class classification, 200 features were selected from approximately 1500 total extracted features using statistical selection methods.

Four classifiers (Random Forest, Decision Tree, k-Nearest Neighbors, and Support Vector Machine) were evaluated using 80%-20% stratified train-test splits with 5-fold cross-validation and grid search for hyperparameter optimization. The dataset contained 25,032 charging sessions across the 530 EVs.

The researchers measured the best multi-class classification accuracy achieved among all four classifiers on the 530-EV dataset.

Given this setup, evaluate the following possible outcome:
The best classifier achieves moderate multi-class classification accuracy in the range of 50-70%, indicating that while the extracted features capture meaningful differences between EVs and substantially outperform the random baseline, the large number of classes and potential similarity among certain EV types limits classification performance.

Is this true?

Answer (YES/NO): NO